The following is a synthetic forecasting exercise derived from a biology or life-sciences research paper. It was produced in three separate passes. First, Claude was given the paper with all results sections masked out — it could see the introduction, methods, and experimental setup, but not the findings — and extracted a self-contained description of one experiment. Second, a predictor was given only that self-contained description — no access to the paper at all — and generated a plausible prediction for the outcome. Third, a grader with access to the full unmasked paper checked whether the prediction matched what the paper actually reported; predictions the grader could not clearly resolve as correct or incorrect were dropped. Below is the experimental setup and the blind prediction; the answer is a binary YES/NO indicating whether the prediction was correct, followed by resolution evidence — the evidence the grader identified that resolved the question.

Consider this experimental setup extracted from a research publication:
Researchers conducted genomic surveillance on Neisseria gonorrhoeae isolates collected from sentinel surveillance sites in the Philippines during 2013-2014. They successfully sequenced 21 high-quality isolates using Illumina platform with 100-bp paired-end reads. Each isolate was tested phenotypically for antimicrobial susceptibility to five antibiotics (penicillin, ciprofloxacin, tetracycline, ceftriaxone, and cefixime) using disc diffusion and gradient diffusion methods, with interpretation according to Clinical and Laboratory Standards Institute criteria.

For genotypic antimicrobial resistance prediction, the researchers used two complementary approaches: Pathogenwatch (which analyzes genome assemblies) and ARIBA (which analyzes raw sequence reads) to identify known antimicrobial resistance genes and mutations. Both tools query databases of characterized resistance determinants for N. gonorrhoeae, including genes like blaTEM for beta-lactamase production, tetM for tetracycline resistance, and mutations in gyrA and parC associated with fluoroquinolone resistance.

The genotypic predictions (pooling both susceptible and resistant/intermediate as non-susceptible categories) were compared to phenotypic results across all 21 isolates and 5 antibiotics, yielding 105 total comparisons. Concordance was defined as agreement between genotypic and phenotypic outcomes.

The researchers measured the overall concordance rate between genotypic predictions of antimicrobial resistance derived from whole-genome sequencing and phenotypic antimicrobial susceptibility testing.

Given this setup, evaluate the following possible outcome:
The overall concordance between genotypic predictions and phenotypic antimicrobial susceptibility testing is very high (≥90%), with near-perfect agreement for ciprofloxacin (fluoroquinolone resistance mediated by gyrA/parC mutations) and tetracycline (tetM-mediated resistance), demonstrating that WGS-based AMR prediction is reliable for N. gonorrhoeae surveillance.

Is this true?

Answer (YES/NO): NO